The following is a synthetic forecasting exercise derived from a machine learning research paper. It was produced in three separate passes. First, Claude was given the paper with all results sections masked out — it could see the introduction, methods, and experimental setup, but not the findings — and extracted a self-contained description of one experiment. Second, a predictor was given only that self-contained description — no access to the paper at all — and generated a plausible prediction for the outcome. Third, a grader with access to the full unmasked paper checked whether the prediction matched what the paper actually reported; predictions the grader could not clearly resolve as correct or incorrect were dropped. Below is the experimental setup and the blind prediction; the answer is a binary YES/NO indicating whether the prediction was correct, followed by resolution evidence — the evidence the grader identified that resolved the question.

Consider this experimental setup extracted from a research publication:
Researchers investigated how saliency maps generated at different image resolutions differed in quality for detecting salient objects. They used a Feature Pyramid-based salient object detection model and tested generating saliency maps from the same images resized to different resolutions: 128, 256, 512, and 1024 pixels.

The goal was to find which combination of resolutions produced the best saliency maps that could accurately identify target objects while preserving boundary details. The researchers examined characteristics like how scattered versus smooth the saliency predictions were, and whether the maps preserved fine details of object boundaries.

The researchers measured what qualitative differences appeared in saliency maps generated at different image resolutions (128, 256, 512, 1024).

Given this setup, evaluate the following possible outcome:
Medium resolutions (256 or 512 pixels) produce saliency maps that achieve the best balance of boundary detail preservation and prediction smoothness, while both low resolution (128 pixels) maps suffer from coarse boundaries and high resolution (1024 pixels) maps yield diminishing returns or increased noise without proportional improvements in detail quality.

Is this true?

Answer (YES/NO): NO